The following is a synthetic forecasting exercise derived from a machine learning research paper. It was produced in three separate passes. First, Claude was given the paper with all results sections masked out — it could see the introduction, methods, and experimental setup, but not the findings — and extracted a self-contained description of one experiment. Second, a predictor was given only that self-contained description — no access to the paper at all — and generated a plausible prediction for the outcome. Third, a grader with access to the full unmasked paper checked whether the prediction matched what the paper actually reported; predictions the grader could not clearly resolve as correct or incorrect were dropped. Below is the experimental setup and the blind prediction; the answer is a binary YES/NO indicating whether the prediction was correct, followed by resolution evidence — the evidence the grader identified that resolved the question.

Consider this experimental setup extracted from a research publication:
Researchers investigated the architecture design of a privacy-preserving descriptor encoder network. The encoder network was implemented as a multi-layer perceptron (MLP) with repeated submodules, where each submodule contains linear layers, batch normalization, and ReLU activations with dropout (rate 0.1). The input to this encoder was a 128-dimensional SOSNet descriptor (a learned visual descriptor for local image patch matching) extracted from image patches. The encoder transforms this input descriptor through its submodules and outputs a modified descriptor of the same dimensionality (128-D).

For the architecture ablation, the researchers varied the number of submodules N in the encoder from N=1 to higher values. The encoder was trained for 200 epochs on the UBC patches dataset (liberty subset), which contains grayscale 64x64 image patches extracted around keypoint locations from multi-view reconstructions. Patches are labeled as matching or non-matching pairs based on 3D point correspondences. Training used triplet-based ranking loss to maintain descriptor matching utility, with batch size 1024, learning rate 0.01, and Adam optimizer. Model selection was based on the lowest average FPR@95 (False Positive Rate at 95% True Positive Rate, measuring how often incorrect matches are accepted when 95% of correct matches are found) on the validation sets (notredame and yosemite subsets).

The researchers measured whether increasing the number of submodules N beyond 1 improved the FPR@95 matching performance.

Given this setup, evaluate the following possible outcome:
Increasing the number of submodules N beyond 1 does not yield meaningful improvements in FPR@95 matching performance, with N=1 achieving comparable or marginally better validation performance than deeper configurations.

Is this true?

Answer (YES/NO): YES